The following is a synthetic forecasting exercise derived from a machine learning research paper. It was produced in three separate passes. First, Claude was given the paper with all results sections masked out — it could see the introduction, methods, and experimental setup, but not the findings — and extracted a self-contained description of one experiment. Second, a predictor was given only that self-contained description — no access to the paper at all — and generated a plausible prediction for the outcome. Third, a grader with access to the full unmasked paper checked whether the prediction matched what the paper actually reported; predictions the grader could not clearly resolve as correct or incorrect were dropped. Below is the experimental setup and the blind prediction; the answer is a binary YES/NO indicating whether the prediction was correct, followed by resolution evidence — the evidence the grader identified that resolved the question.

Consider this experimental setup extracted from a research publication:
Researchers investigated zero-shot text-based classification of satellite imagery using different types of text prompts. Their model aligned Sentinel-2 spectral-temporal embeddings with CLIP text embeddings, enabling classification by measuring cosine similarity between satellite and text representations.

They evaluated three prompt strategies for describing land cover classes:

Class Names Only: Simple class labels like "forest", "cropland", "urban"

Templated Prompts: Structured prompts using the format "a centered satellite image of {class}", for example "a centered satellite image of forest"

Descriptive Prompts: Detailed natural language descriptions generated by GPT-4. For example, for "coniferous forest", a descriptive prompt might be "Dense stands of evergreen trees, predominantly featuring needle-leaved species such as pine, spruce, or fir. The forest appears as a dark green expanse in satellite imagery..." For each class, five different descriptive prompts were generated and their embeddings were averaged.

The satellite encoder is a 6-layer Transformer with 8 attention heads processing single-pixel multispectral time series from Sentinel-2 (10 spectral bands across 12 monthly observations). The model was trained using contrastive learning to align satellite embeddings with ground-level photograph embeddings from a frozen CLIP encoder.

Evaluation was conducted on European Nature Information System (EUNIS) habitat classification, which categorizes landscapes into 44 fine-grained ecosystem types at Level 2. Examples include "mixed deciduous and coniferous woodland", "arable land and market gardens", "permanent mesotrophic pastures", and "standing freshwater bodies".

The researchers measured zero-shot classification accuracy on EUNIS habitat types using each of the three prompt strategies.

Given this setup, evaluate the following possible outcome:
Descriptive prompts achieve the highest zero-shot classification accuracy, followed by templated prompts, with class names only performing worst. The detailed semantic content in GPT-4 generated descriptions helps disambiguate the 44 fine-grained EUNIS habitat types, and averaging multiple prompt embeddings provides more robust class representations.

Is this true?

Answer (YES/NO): YES